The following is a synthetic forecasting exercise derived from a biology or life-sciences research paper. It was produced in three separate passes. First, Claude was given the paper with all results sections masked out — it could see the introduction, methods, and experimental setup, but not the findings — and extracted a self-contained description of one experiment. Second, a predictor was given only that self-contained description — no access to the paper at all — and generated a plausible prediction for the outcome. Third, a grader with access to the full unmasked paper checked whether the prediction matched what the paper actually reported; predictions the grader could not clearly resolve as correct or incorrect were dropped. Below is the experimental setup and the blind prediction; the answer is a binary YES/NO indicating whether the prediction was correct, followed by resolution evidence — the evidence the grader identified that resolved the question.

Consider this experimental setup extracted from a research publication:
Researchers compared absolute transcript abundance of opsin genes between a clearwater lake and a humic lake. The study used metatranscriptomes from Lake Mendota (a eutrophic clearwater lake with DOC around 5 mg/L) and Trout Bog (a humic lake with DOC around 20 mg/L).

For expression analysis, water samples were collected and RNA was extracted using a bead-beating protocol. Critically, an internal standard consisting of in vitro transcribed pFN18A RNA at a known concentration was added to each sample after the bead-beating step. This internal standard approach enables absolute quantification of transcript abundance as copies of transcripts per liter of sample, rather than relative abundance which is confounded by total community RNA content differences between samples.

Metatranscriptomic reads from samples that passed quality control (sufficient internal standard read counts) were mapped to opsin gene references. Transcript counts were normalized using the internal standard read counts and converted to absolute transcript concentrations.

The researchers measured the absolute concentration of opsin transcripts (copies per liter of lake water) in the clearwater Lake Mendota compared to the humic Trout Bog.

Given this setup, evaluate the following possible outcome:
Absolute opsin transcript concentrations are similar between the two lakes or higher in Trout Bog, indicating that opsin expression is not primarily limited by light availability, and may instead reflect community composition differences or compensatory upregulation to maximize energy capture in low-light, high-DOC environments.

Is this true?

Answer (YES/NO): NO